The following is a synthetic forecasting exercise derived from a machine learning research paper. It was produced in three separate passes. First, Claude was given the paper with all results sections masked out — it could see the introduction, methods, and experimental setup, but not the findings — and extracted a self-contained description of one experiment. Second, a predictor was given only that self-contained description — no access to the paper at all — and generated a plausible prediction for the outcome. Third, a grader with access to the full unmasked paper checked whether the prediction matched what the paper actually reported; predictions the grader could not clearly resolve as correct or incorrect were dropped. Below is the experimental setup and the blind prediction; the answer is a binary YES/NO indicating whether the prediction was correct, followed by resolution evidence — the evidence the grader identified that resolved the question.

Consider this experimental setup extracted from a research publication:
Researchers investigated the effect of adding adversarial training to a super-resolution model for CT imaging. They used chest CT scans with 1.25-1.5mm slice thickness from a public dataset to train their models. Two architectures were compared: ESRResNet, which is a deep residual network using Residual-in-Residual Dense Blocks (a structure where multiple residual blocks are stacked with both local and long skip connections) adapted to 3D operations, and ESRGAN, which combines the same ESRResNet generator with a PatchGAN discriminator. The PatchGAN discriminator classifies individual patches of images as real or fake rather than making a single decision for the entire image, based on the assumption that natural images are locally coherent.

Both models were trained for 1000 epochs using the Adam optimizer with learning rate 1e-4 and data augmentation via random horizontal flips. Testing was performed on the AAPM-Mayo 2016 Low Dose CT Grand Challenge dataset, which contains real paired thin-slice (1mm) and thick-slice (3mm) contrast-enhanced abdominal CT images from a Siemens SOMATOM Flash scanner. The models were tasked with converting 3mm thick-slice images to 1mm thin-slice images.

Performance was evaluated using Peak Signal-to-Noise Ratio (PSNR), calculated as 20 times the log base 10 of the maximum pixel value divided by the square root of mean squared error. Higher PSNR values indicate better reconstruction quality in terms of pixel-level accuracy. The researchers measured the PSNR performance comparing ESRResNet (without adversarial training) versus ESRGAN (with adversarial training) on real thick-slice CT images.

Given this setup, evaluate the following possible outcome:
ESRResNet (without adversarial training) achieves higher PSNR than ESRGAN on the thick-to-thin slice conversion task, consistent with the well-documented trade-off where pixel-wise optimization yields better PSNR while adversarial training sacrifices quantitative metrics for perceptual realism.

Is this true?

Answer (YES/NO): NO